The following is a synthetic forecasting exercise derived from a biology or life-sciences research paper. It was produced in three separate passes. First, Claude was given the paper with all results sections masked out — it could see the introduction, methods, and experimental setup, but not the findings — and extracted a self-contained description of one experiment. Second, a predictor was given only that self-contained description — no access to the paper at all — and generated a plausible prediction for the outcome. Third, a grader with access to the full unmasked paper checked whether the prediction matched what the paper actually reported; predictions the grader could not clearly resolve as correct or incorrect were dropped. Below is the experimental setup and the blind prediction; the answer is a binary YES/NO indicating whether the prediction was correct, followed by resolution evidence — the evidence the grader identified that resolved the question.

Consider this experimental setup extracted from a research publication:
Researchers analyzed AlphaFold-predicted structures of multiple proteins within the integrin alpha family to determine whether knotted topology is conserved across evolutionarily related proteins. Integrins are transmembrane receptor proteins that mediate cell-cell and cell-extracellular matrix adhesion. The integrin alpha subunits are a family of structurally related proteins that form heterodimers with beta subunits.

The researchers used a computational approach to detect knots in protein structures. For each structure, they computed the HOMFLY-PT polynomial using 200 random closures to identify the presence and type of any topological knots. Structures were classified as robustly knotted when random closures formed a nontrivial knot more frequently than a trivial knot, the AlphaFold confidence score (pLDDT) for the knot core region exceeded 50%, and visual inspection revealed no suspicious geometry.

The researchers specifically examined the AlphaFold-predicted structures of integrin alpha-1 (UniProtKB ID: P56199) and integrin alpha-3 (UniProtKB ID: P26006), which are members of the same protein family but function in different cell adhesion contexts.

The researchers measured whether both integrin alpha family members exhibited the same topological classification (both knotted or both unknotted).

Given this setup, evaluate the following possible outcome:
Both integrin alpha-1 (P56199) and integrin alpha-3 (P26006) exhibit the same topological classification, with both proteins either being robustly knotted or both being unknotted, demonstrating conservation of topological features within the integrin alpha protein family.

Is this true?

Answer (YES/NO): NO